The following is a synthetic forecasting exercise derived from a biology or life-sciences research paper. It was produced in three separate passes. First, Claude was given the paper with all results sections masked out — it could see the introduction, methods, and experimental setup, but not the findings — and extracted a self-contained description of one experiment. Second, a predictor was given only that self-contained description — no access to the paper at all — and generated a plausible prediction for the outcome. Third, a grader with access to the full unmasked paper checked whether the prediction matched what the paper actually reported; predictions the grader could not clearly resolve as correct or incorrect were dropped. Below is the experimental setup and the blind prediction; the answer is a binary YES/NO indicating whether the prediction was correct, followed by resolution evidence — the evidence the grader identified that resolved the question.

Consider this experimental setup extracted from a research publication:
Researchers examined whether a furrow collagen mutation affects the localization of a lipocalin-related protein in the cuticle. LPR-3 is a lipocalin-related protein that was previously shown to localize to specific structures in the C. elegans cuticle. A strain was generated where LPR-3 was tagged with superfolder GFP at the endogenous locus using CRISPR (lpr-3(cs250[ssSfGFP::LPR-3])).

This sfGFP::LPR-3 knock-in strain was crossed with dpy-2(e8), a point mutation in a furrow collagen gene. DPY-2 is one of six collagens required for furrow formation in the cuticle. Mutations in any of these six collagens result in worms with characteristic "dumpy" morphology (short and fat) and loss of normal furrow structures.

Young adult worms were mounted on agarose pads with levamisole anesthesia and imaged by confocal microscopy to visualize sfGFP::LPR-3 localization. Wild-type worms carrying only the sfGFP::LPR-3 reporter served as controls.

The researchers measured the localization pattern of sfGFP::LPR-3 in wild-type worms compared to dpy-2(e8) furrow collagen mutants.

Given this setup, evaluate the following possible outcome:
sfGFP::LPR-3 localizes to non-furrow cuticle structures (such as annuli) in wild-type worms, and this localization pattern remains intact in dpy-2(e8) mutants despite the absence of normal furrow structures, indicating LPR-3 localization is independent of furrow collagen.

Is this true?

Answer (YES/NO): NO